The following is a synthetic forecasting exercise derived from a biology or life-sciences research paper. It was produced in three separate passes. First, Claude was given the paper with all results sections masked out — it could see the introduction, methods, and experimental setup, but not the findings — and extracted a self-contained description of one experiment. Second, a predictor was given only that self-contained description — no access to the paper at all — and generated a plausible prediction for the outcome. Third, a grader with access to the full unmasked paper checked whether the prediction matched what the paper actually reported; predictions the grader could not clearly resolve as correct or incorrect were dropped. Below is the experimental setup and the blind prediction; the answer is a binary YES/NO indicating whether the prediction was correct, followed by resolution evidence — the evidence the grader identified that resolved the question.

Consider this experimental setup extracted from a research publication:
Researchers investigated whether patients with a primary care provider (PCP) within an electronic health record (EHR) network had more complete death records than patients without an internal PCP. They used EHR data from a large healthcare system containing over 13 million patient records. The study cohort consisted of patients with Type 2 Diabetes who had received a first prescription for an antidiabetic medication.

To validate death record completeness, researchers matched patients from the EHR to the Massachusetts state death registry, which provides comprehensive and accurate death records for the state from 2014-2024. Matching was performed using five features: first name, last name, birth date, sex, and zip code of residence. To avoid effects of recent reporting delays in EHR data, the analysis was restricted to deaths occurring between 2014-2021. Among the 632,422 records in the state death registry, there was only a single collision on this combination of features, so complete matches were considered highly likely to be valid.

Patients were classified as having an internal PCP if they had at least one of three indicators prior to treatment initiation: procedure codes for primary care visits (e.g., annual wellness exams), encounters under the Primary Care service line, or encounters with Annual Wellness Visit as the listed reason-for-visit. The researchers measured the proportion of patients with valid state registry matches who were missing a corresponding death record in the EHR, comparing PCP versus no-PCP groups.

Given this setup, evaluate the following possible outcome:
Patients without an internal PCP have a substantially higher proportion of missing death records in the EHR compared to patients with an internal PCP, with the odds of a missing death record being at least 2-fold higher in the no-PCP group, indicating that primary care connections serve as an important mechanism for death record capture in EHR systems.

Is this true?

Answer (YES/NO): YES